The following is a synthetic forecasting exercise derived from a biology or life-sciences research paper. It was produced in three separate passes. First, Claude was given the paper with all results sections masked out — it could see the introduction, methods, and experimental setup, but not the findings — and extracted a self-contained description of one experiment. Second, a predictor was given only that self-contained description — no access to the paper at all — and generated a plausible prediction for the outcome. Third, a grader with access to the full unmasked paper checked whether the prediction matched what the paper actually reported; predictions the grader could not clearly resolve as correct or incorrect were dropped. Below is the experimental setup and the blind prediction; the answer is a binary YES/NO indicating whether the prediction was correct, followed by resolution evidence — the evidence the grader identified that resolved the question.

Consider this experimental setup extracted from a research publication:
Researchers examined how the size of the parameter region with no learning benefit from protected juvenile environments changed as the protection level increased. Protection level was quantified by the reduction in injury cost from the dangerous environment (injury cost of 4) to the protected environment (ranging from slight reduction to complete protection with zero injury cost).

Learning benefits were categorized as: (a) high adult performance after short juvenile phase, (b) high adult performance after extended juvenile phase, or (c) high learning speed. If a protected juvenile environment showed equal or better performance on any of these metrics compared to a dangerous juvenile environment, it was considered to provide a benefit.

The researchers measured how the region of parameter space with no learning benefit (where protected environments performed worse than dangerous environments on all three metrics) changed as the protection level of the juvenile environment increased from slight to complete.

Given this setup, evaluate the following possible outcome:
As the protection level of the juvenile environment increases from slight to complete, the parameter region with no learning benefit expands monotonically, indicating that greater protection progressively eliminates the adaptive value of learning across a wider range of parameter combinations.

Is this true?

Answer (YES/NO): NO